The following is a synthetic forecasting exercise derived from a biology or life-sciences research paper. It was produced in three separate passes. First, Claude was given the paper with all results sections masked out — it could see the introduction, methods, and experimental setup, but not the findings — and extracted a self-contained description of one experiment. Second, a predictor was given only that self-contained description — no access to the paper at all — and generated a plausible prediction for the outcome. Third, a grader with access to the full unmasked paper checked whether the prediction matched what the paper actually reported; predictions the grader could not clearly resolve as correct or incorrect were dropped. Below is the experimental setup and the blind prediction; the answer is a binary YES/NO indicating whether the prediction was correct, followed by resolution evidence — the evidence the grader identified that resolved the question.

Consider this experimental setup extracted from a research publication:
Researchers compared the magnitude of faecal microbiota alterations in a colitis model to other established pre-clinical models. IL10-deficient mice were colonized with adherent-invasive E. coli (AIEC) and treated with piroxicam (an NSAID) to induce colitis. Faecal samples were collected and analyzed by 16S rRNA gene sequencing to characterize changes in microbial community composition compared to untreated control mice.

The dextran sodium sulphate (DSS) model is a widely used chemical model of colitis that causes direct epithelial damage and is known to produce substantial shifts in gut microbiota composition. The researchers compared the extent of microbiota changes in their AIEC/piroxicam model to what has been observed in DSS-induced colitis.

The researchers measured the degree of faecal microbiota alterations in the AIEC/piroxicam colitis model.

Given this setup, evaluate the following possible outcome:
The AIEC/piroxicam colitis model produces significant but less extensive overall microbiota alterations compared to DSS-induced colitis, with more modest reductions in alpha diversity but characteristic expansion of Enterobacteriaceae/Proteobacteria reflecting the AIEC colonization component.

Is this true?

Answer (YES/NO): NO